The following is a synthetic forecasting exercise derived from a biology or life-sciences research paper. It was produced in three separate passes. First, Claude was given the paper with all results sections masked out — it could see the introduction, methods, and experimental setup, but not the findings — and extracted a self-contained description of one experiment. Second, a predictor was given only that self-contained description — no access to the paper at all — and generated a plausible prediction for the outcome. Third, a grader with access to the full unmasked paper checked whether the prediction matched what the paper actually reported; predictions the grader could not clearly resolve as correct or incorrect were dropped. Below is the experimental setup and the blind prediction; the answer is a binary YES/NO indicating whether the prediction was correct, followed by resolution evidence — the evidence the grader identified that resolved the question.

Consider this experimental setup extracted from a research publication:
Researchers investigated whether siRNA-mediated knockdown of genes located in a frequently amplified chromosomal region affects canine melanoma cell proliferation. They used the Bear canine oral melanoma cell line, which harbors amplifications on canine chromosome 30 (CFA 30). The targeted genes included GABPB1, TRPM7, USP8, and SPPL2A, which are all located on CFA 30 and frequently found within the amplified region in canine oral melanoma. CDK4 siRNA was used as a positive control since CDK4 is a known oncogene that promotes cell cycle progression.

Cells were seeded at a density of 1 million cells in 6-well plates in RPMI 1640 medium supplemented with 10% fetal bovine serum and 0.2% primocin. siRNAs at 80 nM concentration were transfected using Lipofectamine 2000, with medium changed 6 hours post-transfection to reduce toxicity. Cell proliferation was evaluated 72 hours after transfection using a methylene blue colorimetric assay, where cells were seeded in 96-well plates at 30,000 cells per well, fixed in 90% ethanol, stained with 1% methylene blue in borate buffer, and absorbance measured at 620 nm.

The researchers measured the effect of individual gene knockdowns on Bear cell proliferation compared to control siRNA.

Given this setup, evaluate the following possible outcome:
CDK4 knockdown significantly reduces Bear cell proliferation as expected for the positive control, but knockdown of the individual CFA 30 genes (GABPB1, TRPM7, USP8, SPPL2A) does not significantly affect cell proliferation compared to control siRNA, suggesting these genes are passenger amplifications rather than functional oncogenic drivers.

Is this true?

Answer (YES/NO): NO